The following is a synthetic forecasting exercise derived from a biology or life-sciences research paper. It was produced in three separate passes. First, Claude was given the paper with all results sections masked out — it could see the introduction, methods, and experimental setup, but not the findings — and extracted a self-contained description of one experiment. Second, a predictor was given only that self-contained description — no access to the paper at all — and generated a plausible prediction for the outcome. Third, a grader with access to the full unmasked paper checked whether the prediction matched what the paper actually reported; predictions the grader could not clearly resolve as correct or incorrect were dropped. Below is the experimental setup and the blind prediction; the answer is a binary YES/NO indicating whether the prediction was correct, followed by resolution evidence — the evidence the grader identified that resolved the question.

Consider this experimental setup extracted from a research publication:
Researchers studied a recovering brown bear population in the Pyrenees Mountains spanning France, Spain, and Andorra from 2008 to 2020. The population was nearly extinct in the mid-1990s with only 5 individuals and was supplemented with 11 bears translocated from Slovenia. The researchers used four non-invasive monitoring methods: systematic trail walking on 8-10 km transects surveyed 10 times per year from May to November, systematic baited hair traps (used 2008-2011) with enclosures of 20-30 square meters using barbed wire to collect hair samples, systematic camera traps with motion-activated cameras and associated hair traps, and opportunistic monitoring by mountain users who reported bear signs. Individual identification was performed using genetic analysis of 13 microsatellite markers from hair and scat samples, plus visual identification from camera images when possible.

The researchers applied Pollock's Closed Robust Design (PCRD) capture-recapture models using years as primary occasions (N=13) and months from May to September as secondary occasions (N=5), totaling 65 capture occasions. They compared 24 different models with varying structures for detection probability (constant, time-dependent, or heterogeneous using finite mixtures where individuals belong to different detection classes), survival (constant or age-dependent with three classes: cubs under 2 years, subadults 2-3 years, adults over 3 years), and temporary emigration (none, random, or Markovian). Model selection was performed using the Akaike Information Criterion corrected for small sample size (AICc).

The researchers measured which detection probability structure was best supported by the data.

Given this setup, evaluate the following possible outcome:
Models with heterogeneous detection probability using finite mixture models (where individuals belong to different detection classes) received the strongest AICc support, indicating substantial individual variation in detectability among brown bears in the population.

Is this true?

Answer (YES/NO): YES